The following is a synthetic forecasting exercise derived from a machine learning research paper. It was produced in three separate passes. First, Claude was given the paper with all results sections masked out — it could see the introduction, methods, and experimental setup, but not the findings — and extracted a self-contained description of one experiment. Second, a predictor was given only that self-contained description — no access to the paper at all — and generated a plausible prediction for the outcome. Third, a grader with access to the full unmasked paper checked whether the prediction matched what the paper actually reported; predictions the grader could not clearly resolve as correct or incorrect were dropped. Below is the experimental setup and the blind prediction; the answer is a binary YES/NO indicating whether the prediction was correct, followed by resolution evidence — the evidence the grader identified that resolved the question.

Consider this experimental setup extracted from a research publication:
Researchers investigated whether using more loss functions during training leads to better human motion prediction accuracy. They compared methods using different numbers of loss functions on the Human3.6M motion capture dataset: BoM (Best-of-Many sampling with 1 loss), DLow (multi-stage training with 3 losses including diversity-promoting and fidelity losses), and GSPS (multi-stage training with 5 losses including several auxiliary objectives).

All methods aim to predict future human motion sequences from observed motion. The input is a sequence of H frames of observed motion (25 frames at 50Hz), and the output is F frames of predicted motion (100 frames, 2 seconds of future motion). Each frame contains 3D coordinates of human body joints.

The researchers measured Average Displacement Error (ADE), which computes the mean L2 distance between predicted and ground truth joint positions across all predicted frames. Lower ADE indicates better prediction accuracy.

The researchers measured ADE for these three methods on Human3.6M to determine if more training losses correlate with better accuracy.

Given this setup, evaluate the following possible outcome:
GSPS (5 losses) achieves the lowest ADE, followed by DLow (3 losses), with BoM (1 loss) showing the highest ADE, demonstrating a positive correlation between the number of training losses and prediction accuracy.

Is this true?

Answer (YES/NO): YES